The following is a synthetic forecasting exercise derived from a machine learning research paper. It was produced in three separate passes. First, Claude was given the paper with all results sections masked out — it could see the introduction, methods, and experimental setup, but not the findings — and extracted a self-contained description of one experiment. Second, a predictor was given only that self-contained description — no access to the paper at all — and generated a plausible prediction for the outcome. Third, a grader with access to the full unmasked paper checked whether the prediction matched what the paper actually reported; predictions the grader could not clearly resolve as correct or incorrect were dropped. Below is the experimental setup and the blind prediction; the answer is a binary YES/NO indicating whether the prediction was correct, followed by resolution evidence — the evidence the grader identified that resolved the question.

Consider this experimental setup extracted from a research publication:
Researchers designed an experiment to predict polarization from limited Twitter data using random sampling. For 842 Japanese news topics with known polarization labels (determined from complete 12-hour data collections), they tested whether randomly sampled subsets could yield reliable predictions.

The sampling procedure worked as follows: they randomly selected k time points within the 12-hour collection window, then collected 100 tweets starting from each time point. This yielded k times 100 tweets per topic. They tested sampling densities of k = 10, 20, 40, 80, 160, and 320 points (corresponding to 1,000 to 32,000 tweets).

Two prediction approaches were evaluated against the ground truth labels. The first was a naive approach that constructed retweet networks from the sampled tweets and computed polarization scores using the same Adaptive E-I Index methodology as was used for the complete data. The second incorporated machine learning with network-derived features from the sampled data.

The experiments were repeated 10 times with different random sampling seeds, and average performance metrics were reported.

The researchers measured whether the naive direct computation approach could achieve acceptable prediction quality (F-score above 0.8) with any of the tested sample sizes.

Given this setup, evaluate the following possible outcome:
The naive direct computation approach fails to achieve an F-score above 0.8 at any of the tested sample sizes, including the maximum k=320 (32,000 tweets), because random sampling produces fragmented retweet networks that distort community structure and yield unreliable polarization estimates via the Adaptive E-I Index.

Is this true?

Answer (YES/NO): NO